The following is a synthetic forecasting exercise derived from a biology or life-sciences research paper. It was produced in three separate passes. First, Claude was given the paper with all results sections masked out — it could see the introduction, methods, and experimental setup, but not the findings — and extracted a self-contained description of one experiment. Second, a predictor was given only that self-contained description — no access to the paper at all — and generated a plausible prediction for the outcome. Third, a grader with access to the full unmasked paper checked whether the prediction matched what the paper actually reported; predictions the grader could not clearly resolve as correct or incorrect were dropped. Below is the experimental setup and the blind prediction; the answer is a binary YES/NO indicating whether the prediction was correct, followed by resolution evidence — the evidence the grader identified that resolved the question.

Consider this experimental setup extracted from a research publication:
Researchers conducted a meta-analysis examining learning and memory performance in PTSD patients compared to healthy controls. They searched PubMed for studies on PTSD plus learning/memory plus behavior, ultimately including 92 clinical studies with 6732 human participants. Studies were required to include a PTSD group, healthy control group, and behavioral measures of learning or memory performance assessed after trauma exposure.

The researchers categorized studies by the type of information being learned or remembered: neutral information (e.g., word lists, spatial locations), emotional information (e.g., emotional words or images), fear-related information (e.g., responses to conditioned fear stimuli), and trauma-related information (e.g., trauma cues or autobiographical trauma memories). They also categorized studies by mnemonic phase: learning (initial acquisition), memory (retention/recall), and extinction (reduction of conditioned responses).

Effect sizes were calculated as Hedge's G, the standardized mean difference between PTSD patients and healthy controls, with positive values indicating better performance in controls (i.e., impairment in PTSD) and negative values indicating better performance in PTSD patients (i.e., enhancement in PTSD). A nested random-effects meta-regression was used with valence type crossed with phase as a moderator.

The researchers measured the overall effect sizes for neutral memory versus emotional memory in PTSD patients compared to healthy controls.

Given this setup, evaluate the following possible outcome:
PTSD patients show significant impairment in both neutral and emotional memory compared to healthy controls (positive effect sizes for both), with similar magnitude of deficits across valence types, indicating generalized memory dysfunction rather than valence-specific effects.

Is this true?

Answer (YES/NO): YES